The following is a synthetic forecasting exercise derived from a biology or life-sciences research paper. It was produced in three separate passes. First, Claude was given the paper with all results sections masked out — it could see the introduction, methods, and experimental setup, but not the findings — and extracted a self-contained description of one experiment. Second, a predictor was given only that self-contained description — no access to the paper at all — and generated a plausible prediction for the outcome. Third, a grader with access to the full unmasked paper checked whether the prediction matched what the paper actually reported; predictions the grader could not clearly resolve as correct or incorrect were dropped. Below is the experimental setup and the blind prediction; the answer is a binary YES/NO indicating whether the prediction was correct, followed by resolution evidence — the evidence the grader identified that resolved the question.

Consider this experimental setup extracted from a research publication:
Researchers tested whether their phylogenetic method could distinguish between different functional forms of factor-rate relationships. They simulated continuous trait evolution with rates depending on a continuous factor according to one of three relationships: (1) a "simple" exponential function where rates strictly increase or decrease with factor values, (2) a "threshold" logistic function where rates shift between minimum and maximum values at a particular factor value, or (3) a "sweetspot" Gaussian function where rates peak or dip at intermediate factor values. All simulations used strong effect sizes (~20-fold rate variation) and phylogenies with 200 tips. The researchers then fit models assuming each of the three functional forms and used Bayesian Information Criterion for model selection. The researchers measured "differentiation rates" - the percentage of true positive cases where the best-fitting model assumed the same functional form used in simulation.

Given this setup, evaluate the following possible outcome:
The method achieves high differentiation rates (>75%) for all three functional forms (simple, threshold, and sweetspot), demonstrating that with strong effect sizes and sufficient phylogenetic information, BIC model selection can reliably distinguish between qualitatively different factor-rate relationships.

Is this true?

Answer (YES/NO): NO